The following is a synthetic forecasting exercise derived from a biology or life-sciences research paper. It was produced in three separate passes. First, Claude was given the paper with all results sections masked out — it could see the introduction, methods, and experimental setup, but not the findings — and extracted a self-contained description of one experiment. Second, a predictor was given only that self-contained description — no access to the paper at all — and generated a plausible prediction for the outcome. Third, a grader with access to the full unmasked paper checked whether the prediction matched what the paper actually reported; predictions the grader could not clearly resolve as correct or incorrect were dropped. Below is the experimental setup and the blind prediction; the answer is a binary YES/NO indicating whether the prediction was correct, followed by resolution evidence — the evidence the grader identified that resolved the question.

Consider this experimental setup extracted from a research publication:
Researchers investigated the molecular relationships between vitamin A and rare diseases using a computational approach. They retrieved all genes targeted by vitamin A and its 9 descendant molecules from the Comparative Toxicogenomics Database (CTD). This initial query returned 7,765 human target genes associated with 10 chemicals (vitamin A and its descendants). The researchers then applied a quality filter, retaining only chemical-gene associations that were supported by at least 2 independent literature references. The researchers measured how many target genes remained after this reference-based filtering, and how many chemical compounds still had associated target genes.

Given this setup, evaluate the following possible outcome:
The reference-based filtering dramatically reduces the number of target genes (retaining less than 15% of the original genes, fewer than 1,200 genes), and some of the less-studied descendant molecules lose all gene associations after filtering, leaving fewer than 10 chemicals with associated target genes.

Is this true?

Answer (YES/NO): NO